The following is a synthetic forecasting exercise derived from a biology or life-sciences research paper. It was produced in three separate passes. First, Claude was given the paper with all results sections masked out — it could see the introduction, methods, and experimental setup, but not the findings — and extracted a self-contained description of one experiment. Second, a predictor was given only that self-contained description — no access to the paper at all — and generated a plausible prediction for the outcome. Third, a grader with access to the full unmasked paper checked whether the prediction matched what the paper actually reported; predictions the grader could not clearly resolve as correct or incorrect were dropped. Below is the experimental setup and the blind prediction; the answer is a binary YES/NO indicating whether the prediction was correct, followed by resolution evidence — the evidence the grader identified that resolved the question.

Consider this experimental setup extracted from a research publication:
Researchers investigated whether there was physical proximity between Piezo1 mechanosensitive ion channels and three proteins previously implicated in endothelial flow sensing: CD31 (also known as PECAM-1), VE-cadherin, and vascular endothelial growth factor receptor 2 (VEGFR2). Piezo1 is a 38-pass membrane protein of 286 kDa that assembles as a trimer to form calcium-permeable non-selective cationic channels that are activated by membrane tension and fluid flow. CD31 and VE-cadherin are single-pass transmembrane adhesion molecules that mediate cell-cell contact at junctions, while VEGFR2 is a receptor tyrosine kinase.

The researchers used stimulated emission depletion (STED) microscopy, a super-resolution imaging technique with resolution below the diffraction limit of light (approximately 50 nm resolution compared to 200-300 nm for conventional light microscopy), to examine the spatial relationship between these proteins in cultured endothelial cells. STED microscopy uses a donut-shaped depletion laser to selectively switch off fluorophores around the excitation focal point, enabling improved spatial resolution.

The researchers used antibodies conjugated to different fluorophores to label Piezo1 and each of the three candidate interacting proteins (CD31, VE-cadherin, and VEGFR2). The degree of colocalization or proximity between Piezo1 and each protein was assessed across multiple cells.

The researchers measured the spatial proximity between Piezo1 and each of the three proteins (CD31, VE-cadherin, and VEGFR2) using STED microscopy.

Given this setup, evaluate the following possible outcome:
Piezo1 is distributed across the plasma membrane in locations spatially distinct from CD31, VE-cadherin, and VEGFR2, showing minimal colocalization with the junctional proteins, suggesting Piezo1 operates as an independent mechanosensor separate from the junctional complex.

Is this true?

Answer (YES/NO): NO